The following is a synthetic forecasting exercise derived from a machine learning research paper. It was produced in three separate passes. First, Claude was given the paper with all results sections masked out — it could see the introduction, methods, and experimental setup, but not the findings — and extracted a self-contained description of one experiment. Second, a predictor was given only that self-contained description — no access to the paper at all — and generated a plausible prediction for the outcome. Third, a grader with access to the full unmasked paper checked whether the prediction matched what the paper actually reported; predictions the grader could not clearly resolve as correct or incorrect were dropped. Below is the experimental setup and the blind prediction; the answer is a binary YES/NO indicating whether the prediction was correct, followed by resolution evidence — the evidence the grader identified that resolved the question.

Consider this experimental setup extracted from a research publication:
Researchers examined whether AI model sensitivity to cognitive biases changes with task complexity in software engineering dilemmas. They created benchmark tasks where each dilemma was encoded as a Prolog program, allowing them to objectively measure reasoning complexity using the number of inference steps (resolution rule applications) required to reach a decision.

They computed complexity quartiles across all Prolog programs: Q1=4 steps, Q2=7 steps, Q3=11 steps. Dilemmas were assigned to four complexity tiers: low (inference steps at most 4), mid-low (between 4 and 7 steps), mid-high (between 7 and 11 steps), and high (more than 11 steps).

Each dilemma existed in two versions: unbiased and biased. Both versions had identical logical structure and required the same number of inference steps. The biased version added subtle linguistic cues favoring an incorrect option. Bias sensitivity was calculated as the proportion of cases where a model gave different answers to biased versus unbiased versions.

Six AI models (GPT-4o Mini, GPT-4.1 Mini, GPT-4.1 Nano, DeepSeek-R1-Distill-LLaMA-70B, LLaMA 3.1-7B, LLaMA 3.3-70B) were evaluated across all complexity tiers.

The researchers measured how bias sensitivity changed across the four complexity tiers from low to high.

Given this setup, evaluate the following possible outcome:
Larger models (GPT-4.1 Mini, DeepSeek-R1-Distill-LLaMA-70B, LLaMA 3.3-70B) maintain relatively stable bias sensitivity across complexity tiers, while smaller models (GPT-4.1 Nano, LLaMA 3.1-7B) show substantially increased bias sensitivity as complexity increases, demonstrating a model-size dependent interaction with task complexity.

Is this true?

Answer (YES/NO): NO